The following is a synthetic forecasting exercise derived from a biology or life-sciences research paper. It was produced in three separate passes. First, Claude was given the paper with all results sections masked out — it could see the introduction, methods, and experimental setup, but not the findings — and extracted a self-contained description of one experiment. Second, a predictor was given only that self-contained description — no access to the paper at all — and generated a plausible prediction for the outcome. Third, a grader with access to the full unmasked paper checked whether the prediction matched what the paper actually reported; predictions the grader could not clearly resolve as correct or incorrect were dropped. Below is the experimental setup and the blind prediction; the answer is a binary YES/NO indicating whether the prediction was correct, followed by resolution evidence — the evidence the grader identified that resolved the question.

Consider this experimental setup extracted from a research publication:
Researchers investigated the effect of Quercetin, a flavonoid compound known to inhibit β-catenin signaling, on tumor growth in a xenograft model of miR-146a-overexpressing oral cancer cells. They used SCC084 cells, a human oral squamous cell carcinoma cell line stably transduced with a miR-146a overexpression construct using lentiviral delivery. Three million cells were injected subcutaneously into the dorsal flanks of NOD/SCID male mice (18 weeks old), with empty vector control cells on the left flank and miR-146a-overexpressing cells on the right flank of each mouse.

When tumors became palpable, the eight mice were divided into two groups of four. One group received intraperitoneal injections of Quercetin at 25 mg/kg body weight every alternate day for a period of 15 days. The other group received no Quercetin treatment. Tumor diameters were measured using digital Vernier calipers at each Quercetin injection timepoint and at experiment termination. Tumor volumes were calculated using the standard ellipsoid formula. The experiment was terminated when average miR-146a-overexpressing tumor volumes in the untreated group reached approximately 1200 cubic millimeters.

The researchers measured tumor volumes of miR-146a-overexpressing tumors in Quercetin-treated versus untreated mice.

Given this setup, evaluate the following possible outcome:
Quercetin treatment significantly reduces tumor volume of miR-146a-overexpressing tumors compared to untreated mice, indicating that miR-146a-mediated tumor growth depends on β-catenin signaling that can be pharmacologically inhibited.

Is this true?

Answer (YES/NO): YES